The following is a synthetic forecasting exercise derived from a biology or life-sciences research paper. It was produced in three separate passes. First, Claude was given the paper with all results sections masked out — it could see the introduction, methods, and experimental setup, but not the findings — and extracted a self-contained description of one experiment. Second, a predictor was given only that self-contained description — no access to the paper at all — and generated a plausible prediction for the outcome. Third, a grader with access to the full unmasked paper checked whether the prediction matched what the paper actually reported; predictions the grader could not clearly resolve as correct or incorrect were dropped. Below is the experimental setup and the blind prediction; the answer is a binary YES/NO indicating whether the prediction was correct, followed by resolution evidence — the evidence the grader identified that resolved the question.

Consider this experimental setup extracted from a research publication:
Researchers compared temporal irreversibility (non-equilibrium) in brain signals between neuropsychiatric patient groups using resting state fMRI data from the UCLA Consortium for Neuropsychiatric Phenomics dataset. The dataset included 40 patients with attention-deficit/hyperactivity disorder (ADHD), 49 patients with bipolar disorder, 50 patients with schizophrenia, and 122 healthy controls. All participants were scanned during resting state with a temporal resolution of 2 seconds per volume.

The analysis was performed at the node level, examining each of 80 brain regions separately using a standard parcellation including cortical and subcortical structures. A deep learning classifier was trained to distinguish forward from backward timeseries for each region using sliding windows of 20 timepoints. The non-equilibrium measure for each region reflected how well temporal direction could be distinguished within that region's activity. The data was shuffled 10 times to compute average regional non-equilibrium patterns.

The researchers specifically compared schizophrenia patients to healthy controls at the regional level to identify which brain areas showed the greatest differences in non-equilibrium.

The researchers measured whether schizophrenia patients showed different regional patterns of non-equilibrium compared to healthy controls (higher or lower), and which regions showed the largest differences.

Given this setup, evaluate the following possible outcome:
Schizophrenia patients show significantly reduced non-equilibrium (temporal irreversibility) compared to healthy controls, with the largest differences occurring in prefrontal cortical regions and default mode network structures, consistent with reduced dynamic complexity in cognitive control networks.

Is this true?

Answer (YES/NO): NO